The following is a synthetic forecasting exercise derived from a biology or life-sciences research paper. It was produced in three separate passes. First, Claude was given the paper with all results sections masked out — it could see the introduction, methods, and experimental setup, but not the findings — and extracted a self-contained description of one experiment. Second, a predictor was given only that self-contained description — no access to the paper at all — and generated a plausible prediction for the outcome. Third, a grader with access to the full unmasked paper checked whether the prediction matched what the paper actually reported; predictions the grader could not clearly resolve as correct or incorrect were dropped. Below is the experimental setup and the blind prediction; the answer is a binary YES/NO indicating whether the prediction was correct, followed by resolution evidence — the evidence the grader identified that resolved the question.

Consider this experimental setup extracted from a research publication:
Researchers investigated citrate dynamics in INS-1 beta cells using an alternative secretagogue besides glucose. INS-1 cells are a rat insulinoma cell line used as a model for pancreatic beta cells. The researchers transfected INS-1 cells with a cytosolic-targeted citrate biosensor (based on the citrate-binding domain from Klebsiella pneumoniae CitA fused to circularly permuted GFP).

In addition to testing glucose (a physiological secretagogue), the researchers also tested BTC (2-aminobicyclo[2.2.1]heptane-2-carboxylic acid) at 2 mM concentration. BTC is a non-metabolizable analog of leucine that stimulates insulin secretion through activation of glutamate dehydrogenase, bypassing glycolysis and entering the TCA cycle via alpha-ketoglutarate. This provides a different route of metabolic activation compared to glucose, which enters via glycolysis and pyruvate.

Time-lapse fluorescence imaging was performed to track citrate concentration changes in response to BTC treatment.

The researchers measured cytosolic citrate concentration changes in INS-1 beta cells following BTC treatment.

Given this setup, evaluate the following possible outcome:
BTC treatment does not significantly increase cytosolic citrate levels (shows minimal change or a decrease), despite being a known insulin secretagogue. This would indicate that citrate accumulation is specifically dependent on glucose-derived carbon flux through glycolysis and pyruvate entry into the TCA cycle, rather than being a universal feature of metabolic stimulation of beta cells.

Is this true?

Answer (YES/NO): YES